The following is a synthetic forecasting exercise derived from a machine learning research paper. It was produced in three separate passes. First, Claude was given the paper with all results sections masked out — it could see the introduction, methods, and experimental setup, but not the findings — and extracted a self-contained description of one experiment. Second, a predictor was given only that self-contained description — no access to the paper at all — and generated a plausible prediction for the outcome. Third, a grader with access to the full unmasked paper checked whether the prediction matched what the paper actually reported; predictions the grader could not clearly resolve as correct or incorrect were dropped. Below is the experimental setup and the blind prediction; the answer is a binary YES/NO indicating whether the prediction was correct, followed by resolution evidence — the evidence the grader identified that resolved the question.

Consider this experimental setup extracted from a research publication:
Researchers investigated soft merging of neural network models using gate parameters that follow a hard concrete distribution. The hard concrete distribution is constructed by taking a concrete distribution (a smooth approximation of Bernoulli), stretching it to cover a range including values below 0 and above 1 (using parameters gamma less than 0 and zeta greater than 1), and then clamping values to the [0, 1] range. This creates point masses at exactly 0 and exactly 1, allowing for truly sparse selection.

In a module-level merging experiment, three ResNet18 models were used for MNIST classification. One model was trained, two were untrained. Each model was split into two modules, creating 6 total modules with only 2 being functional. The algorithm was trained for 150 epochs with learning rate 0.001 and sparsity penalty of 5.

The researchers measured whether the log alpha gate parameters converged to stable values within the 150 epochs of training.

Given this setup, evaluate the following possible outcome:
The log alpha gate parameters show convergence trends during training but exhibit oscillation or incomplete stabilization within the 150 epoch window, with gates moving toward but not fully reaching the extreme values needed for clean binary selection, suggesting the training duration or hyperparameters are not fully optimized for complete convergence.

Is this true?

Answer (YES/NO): NO